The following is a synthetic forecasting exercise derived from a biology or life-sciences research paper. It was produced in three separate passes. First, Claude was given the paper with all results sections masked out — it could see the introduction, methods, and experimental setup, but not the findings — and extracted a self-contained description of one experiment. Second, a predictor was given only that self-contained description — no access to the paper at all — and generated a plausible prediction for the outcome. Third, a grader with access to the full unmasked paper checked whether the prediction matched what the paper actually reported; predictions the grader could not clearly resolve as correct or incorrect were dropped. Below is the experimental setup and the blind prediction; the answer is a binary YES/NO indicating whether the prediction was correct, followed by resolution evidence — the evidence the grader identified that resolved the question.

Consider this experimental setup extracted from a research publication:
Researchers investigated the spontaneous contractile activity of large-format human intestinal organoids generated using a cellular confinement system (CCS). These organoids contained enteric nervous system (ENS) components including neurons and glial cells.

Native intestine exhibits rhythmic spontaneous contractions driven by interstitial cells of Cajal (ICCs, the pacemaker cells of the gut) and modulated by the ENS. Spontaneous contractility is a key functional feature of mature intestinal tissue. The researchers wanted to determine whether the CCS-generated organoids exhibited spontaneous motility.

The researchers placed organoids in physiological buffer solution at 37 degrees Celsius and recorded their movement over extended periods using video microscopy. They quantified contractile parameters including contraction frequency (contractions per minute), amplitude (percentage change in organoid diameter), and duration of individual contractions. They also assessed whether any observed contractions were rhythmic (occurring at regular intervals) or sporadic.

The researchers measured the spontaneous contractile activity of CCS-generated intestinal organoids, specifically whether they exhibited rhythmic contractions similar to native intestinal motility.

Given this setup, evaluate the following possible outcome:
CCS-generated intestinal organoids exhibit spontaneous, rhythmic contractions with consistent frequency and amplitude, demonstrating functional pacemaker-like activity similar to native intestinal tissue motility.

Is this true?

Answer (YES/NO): YES